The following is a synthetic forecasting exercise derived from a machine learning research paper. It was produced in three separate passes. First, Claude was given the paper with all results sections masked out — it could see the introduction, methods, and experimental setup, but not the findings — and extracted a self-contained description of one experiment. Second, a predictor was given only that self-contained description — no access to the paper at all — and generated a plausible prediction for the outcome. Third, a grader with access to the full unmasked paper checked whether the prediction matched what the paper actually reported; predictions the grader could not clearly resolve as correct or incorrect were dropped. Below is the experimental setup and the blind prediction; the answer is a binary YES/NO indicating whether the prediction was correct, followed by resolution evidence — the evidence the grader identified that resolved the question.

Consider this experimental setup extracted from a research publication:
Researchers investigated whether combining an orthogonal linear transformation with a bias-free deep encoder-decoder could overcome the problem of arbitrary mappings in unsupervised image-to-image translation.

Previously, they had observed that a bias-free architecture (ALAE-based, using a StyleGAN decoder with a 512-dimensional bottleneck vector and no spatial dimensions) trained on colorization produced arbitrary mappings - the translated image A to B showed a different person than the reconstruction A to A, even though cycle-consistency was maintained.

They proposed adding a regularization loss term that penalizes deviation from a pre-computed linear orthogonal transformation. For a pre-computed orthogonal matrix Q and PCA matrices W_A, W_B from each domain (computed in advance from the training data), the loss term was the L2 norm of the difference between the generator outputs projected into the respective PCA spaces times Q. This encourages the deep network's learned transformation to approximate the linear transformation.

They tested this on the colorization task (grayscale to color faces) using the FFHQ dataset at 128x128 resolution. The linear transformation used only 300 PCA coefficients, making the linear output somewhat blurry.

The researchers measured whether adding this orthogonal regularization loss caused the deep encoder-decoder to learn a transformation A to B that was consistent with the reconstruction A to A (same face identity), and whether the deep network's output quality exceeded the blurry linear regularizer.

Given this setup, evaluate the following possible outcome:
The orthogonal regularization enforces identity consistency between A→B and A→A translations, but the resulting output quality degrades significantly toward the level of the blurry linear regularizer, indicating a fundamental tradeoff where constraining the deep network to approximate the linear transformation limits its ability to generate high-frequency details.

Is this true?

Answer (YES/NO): NO